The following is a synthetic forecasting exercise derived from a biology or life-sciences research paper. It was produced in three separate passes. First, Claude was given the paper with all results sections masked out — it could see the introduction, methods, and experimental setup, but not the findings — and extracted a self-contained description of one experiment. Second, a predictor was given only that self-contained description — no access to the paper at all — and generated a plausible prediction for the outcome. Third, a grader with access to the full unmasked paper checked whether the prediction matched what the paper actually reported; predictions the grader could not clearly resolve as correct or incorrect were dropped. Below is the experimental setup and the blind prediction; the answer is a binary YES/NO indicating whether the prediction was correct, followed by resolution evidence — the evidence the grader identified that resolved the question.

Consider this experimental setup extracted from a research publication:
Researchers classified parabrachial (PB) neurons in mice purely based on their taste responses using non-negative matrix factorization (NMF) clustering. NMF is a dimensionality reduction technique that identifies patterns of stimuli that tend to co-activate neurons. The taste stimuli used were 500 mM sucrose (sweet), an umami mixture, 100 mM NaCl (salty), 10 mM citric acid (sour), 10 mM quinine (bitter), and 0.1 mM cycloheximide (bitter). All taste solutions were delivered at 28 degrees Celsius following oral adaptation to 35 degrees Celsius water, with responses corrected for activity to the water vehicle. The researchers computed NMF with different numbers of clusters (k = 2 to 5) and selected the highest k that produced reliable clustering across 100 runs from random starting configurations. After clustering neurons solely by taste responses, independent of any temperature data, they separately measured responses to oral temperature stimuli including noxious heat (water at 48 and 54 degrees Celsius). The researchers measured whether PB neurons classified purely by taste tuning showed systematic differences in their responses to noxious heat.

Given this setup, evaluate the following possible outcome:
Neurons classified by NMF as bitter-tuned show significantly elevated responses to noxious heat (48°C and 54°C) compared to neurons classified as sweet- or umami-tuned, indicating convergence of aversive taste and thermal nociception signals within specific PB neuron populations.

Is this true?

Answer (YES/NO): YES